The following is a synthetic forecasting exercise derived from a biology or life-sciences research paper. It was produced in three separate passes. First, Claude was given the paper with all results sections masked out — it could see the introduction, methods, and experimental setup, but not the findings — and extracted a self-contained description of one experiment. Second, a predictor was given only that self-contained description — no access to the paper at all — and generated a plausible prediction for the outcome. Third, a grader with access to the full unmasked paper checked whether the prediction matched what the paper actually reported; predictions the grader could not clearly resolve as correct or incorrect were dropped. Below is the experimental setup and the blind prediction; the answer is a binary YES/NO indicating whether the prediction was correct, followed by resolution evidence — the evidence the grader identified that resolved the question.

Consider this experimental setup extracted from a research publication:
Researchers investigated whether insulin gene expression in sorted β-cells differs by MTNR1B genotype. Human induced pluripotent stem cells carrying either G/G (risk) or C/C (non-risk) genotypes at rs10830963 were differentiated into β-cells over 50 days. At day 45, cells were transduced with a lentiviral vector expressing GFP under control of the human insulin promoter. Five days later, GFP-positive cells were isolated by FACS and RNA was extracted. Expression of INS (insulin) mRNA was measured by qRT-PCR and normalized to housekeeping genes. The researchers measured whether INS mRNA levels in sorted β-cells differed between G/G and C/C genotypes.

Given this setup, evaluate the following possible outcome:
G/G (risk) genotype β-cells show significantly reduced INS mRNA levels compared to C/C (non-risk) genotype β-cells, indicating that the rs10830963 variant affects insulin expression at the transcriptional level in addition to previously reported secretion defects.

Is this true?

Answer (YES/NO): NO